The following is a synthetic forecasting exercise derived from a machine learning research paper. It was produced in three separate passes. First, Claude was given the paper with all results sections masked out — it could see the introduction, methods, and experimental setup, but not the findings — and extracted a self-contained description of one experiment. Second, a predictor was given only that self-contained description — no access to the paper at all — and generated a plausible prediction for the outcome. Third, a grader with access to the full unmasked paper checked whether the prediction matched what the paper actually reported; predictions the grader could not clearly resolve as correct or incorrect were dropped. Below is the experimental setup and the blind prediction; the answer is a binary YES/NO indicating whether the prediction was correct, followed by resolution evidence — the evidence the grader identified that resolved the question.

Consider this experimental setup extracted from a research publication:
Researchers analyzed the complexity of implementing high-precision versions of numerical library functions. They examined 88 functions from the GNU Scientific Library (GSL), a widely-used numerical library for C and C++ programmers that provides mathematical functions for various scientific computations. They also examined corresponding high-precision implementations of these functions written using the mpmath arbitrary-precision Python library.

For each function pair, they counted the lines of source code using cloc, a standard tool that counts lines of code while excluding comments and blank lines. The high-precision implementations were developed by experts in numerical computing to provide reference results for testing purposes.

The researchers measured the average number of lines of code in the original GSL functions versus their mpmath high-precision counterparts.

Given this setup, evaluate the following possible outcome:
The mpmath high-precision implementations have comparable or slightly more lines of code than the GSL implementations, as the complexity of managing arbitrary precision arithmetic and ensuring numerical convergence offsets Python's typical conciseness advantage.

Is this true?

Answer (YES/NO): NO